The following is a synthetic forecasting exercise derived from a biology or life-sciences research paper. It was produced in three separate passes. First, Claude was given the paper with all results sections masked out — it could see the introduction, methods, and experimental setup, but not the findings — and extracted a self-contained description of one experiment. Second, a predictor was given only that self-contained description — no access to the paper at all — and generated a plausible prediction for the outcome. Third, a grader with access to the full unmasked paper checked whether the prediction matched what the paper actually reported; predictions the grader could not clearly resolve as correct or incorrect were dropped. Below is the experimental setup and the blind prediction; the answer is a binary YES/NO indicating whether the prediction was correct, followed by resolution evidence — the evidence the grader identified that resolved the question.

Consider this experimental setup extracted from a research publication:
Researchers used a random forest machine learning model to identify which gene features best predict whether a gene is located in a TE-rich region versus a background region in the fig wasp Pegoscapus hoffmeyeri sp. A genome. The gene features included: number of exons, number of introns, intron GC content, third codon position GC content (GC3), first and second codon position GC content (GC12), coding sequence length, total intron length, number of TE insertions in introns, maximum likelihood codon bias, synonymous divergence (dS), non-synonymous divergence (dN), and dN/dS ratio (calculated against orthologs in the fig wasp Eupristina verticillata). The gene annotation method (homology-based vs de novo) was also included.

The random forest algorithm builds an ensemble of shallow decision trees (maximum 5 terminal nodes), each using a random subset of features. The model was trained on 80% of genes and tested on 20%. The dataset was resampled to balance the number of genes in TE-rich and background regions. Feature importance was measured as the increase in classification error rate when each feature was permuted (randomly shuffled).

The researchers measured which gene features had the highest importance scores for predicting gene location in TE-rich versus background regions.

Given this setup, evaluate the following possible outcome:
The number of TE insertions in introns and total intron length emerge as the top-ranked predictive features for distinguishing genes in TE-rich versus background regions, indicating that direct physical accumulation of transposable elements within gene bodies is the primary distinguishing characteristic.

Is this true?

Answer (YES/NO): NO